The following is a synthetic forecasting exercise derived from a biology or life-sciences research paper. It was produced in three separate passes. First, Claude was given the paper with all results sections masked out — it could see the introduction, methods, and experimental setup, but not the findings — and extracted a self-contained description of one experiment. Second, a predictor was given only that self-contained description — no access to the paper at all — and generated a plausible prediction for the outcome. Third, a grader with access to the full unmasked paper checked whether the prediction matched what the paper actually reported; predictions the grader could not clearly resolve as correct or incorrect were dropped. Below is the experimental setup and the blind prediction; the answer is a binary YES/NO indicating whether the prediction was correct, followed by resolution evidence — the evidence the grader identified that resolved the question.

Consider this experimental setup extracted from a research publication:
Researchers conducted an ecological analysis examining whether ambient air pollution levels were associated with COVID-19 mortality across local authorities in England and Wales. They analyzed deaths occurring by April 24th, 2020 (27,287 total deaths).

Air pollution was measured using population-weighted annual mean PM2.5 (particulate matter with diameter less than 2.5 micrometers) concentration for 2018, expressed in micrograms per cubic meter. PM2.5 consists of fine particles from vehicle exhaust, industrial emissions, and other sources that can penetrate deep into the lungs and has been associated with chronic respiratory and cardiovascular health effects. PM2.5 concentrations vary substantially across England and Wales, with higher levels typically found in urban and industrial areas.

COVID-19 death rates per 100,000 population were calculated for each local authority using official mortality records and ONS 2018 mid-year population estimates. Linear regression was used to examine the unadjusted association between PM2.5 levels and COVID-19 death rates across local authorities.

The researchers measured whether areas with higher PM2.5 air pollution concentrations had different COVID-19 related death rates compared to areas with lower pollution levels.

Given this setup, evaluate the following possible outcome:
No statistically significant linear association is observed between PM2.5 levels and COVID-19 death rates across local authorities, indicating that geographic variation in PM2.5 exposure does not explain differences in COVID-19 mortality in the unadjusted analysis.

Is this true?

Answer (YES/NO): NO